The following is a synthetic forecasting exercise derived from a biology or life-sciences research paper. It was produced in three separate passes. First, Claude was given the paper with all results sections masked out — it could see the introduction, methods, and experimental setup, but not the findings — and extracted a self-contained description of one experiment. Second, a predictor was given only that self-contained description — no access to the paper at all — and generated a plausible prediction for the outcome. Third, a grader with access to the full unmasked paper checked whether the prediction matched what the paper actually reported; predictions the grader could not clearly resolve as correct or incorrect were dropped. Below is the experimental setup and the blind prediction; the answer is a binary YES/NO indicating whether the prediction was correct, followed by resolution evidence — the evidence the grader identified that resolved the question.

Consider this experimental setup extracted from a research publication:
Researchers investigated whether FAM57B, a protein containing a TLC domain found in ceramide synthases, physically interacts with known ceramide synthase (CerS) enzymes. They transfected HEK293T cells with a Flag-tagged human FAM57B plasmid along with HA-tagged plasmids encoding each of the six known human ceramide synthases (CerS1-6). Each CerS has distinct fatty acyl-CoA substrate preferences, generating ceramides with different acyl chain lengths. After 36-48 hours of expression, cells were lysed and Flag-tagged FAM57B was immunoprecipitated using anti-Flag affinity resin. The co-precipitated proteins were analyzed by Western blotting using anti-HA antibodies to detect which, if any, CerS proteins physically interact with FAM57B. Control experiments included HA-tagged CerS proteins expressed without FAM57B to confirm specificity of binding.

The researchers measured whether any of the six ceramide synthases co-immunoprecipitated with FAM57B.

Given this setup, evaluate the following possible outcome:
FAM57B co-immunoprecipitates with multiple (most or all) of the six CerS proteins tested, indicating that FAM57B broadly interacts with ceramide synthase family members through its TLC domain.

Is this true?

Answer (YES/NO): NO